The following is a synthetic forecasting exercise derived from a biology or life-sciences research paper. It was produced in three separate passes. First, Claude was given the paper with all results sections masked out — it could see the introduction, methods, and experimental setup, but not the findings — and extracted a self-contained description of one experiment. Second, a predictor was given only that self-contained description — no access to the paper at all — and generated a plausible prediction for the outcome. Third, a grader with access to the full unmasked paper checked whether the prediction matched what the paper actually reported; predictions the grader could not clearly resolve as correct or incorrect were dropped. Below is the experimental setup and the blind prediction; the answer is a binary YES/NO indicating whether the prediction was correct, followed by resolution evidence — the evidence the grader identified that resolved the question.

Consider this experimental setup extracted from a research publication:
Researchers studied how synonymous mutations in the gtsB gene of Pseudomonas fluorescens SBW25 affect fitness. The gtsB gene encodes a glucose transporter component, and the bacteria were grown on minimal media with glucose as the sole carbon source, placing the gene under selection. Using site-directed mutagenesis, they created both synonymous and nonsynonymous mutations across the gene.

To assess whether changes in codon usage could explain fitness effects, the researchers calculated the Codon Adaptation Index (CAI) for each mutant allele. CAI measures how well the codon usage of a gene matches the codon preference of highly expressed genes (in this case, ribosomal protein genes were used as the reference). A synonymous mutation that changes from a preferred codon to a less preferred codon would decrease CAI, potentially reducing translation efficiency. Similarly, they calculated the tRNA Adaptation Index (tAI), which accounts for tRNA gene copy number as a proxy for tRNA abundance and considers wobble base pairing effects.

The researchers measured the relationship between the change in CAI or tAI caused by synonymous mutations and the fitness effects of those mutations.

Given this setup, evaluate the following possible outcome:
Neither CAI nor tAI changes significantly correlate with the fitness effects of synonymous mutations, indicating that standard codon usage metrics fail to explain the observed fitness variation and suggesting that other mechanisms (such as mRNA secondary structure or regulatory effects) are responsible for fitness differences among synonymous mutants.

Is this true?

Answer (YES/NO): YES